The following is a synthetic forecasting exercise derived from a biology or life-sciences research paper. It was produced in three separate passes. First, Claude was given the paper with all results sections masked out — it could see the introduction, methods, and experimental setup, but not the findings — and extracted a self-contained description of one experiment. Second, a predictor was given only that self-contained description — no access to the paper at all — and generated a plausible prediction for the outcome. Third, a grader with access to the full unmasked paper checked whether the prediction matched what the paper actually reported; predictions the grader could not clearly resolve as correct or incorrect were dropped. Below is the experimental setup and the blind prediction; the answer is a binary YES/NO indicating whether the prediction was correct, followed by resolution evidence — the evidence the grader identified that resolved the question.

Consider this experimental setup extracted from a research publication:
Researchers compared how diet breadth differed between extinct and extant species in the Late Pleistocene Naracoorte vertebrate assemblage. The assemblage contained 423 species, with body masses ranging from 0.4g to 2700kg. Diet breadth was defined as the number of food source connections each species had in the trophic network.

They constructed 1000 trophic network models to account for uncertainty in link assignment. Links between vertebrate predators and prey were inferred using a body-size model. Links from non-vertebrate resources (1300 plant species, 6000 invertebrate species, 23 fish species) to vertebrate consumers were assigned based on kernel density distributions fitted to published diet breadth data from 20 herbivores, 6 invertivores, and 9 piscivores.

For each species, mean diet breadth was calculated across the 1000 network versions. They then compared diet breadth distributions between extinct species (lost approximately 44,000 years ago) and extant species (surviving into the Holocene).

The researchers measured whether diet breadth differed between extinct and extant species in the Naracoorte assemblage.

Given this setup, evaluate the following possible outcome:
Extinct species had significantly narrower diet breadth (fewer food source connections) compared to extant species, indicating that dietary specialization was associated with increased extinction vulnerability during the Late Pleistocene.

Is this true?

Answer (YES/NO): YES